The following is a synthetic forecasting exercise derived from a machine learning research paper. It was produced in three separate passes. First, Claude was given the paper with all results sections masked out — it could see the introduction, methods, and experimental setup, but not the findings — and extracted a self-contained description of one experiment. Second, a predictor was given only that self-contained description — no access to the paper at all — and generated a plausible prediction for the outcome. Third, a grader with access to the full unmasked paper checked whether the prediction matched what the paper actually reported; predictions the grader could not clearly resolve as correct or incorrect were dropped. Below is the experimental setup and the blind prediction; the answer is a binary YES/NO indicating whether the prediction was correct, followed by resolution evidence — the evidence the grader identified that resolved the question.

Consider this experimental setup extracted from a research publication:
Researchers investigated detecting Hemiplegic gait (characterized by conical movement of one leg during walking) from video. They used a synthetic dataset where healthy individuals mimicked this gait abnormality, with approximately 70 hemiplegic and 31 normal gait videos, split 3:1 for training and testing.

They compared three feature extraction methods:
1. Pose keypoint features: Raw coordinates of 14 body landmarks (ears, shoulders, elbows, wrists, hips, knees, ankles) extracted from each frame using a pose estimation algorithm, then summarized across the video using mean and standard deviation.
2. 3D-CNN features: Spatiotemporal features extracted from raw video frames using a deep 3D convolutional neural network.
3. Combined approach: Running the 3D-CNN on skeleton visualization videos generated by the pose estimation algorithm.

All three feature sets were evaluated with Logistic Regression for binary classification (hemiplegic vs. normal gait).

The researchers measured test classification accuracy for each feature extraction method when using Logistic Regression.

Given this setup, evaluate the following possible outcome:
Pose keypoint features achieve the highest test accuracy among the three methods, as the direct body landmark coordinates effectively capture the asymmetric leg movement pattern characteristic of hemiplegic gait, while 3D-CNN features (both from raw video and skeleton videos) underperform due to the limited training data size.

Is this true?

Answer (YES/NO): YES